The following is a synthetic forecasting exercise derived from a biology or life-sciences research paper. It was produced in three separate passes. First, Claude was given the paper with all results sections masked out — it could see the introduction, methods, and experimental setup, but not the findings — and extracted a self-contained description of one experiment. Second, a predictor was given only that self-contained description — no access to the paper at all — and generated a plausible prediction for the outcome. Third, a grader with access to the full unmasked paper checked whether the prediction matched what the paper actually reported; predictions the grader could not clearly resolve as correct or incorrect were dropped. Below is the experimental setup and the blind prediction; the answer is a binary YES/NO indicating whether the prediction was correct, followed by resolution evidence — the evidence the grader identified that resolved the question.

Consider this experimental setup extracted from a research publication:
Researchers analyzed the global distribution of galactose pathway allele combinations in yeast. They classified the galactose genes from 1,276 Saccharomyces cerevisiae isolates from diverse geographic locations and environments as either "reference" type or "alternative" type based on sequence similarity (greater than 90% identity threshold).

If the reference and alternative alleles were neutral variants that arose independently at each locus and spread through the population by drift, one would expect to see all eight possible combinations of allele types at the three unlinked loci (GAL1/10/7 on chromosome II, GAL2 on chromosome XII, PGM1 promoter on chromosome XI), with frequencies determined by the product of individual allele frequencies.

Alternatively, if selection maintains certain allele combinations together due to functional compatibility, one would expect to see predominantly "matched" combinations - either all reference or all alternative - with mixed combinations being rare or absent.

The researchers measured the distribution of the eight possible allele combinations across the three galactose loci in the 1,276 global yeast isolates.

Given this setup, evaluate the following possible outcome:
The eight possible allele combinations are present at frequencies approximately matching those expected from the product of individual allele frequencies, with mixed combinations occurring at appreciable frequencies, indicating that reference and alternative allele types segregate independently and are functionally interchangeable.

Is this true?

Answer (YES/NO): NO